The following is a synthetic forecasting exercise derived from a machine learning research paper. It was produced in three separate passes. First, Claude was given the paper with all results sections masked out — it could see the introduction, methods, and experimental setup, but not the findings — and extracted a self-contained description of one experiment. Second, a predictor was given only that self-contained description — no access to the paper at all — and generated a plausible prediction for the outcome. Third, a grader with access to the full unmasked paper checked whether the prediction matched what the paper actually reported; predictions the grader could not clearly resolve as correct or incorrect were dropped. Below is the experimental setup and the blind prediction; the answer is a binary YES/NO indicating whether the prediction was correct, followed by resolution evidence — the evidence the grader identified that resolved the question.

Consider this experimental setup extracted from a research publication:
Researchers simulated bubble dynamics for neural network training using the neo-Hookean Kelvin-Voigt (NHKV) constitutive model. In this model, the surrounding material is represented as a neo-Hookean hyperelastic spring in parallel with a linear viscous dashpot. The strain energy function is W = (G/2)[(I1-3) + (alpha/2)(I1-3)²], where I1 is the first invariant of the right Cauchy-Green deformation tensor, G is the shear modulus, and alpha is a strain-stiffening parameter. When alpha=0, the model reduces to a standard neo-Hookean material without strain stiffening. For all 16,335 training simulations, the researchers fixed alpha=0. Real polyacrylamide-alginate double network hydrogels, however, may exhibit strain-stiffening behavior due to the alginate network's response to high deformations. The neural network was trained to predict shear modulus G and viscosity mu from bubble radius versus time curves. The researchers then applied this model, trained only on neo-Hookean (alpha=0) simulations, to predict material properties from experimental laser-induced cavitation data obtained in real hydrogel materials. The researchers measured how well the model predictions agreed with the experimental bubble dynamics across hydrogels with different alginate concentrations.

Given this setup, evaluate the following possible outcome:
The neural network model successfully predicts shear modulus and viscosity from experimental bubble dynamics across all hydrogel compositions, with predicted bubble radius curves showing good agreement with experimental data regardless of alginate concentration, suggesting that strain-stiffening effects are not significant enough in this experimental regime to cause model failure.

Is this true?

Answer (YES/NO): NO